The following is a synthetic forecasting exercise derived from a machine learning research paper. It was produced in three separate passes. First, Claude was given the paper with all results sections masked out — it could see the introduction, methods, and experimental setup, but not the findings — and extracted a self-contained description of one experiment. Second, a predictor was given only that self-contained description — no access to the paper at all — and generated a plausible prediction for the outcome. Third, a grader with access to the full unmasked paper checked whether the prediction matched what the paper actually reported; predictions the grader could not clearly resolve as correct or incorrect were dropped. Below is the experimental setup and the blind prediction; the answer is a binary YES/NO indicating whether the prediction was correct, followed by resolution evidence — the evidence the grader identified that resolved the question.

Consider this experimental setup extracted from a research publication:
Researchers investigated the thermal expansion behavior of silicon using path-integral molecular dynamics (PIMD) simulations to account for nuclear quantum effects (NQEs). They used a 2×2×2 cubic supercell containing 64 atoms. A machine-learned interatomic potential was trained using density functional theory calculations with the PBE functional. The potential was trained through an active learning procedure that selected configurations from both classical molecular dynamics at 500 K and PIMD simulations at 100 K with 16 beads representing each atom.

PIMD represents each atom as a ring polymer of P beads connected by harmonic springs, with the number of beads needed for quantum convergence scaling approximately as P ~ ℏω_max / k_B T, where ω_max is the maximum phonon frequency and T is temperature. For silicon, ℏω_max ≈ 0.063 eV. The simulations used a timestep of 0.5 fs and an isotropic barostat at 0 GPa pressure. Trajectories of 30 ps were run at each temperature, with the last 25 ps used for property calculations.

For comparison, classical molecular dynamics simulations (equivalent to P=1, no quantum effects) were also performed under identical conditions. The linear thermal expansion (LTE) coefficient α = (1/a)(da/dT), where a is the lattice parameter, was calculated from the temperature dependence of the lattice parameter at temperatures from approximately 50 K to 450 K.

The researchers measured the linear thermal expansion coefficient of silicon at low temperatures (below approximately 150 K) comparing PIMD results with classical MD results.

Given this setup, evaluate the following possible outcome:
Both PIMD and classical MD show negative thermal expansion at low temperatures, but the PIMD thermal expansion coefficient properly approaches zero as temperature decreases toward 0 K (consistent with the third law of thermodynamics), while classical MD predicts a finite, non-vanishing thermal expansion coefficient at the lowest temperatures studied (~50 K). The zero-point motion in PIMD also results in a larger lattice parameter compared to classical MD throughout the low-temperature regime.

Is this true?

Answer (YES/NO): NO